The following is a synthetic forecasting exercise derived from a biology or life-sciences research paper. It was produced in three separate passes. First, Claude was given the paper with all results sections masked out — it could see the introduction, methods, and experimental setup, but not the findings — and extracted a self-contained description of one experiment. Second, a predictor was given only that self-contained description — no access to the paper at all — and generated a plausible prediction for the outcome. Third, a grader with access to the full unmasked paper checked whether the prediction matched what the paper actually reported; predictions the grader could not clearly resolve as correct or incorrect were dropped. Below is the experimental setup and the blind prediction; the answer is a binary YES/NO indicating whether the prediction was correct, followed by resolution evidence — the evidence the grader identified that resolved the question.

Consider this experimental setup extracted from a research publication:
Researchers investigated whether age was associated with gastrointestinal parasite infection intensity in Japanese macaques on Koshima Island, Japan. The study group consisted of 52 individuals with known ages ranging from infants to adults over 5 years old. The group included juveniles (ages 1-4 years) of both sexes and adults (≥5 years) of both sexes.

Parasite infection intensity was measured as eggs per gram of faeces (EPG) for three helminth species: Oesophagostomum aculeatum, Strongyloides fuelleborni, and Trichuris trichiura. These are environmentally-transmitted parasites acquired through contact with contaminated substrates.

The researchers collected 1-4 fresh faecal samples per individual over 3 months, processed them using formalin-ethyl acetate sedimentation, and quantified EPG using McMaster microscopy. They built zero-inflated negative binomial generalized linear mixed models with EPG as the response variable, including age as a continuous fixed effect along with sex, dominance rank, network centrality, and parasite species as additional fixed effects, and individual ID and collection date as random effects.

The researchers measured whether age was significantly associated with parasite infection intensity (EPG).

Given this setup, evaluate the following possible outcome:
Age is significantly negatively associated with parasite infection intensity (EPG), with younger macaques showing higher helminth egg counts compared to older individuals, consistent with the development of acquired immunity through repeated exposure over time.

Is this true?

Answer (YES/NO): YES